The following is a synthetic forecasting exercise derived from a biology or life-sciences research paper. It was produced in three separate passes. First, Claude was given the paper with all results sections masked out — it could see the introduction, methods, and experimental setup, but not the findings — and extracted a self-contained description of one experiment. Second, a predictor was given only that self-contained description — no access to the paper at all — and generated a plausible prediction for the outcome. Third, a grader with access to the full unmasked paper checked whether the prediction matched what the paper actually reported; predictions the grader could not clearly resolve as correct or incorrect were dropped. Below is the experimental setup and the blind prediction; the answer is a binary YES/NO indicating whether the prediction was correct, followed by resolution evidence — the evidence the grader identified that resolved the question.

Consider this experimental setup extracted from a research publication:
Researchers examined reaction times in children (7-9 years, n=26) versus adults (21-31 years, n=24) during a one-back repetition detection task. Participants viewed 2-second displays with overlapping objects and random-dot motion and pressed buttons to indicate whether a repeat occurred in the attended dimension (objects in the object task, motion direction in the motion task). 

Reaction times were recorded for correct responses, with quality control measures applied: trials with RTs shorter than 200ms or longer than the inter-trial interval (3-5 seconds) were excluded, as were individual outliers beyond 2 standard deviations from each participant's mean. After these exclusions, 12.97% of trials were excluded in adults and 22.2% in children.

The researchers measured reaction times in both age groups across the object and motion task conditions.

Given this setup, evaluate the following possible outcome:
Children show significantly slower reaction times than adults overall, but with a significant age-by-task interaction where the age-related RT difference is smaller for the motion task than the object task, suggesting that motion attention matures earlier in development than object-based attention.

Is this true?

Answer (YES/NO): NO